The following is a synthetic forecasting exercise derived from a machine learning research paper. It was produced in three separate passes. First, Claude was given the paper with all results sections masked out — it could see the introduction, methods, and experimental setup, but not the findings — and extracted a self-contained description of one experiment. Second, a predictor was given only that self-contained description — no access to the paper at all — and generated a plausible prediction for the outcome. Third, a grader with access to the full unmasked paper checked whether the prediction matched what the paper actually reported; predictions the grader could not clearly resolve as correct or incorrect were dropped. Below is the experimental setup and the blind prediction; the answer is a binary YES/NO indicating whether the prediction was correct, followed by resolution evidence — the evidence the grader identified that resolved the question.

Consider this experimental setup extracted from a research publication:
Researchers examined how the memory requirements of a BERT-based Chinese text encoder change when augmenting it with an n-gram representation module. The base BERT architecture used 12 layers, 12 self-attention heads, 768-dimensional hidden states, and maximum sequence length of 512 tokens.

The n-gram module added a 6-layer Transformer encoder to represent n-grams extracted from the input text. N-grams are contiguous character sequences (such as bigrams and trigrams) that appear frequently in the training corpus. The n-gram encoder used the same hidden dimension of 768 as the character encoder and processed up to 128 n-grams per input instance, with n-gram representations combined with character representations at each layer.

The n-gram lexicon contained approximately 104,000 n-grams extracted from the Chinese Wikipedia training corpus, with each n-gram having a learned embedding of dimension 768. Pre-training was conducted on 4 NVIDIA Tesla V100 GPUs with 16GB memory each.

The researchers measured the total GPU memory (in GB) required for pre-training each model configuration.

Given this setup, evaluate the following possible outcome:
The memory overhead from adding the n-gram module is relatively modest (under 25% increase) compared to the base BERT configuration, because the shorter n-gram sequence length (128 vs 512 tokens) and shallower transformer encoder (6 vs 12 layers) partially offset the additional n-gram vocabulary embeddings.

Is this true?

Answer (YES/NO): NO